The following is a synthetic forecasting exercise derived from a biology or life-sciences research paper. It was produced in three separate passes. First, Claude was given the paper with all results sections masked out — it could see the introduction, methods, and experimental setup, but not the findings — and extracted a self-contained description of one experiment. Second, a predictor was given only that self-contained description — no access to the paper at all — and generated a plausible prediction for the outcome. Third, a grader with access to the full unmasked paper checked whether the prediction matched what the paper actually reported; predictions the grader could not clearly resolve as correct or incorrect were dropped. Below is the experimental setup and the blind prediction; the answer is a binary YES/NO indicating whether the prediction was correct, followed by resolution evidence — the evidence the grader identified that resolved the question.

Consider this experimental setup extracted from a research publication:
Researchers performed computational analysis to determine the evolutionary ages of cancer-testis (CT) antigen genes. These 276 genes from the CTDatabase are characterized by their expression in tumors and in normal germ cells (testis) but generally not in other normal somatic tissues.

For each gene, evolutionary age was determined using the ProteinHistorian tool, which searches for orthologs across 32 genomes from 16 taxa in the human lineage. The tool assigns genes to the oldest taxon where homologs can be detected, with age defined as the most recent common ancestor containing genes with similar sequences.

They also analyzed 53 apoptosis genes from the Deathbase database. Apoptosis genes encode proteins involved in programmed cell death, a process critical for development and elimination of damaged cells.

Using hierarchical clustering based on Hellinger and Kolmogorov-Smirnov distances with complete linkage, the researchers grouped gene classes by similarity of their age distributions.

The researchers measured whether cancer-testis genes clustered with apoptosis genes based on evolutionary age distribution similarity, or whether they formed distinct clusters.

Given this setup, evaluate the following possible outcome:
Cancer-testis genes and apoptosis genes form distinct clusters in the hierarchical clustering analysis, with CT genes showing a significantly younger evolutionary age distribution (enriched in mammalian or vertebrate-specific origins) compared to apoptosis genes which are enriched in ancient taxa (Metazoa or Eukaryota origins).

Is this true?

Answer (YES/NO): NO